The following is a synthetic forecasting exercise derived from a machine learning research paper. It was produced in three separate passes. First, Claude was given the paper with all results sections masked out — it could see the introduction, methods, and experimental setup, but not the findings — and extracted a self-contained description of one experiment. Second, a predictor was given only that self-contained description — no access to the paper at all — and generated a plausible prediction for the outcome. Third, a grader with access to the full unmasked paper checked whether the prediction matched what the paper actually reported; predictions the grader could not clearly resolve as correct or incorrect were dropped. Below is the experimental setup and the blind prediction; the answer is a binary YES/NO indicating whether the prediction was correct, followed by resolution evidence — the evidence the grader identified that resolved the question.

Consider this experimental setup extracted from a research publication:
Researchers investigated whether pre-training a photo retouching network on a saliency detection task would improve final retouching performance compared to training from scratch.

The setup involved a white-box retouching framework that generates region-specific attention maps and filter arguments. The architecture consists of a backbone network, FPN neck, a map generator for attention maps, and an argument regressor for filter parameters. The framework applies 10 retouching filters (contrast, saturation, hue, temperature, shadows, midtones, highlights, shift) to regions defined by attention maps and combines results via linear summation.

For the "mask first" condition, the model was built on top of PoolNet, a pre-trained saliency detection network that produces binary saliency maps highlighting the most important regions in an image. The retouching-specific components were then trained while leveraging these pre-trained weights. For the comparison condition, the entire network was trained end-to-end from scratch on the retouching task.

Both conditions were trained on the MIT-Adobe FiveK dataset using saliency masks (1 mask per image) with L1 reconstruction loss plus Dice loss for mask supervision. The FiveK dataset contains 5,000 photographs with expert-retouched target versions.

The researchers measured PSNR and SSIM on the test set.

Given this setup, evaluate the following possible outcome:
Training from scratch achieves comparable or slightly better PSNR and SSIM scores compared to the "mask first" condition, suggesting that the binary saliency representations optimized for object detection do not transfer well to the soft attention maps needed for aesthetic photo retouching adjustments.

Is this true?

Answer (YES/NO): YES